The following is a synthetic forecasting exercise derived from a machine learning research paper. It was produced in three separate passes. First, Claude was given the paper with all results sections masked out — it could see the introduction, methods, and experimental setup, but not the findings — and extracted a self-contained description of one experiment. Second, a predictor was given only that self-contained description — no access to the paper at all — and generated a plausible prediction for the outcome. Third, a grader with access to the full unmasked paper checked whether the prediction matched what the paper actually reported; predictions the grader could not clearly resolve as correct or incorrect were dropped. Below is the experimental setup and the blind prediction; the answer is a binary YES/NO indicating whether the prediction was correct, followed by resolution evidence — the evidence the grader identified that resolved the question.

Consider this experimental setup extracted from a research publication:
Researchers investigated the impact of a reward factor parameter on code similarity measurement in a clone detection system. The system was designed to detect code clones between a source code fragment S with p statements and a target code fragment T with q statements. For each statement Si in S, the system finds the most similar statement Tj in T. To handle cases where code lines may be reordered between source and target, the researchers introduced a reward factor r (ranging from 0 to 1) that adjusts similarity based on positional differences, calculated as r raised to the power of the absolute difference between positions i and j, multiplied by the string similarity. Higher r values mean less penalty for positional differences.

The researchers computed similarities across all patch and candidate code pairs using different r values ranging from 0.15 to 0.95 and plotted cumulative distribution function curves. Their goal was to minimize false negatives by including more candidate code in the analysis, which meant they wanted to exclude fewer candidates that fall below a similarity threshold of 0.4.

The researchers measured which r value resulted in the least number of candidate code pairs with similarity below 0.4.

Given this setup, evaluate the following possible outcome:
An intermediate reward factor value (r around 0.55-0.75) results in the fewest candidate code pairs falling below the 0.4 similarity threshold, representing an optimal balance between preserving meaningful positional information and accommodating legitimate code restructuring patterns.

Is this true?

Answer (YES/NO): NO